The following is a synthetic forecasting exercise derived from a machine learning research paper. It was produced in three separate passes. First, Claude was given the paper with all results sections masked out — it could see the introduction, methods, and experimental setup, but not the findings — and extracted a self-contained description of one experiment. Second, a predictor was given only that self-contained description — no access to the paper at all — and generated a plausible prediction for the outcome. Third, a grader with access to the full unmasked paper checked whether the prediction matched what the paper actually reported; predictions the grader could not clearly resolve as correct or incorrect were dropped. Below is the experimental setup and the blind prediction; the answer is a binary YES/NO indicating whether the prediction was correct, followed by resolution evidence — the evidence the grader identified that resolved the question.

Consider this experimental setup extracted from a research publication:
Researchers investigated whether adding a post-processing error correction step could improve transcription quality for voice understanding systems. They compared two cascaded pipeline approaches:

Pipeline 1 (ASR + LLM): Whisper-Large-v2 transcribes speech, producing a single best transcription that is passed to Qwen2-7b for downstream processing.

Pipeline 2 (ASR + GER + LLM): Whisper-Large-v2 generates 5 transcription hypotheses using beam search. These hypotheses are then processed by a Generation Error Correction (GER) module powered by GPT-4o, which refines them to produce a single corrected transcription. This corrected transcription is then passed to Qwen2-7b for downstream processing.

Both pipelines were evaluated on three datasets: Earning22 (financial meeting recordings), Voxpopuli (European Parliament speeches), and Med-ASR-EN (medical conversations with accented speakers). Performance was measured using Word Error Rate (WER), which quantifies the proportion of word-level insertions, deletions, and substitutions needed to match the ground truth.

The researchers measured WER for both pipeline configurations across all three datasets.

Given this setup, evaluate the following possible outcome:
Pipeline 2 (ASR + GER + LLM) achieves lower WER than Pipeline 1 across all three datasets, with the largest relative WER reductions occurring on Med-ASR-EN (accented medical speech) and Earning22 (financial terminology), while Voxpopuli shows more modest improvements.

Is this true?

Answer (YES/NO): NO